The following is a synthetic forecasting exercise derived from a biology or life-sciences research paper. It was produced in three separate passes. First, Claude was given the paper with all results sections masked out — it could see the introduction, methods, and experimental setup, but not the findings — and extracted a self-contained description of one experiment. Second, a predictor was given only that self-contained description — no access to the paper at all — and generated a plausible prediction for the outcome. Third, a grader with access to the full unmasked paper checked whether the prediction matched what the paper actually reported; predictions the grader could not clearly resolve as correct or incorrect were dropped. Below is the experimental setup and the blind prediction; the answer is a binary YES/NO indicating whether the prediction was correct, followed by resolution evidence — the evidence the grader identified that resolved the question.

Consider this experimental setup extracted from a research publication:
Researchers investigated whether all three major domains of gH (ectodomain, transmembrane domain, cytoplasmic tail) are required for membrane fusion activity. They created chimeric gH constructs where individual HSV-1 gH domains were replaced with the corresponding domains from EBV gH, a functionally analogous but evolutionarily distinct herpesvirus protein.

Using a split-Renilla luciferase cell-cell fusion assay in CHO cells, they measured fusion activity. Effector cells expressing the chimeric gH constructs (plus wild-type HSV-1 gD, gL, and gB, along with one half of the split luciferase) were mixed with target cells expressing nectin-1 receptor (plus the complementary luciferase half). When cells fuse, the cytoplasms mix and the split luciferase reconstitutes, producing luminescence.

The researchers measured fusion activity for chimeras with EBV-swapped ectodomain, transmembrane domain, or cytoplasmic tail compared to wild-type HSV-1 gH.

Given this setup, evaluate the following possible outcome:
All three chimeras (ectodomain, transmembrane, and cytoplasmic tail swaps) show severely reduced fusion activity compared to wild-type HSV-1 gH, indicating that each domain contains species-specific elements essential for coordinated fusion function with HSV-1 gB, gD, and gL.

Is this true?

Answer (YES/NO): YES